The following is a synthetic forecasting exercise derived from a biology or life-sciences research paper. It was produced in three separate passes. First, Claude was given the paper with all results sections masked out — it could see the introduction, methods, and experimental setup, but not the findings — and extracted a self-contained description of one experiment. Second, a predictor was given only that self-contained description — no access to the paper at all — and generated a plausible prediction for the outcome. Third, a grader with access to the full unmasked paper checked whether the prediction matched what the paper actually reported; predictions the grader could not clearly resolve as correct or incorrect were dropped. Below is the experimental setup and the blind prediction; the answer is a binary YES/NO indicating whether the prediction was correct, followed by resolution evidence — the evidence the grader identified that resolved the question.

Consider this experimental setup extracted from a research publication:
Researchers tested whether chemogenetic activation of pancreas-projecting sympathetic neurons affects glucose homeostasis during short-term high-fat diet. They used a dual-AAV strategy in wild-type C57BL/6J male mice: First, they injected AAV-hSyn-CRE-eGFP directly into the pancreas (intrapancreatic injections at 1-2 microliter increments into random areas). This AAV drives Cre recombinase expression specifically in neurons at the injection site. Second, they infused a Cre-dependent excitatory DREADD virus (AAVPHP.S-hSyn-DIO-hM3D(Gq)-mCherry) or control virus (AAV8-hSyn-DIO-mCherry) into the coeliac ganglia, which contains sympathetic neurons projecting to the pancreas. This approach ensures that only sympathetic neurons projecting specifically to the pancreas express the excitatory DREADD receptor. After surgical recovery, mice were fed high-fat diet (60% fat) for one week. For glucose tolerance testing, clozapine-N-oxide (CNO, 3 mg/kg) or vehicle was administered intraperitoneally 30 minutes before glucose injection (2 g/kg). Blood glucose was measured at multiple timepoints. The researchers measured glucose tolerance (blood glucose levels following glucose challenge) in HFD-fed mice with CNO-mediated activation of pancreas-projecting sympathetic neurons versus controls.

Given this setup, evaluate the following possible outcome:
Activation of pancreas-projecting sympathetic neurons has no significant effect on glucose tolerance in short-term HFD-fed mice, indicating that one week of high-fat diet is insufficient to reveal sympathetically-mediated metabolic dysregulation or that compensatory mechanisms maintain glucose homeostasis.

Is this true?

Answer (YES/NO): NO